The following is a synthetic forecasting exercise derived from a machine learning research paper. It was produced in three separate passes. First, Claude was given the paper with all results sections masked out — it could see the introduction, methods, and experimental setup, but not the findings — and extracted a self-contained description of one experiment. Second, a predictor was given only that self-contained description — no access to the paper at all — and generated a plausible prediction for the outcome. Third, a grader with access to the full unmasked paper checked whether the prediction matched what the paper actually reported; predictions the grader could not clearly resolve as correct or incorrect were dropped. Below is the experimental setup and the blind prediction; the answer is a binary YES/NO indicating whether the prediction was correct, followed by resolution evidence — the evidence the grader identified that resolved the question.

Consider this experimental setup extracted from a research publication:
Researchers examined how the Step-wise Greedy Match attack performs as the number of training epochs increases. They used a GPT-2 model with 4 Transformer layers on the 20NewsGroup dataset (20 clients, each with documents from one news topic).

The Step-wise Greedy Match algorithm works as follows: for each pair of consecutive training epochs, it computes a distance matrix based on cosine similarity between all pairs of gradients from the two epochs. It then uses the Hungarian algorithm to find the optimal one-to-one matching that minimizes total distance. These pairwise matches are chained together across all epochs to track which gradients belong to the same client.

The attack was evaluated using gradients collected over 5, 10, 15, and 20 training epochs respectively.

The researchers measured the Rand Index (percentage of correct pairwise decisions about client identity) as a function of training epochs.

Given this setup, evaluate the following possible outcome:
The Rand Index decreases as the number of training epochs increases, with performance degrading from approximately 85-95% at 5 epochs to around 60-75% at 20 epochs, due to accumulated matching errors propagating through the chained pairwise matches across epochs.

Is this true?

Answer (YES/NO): NO